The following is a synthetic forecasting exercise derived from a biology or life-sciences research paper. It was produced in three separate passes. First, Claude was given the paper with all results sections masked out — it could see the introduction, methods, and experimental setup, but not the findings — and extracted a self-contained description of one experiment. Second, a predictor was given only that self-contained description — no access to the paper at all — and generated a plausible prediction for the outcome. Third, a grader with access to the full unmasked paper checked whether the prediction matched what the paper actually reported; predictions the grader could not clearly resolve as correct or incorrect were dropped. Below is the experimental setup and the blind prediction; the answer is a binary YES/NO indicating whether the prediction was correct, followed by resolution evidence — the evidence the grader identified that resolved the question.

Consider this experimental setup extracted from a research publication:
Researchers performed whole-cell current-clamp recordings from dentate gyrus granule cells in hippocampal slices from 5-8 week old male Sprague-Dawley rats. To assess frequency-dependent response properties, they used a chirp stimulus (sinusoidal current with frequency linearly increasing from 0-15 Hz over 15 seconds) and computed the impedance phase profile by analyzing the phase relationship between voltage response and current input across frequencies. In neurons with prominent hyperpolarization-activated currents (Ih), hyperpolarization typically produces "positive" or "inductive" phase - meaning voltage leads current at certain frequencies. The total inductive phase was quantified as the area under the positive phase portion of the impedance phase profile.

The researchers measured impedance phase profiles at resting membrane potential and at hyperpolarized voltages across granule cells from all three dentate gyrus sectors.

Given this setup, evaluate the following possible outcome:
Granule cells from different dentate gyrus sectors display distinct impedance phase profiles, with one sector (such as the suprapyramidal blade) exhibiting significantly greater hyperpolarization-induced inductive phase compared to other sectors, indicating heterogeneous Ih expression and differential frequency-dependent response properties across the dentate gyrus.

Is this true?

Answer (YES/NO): NO